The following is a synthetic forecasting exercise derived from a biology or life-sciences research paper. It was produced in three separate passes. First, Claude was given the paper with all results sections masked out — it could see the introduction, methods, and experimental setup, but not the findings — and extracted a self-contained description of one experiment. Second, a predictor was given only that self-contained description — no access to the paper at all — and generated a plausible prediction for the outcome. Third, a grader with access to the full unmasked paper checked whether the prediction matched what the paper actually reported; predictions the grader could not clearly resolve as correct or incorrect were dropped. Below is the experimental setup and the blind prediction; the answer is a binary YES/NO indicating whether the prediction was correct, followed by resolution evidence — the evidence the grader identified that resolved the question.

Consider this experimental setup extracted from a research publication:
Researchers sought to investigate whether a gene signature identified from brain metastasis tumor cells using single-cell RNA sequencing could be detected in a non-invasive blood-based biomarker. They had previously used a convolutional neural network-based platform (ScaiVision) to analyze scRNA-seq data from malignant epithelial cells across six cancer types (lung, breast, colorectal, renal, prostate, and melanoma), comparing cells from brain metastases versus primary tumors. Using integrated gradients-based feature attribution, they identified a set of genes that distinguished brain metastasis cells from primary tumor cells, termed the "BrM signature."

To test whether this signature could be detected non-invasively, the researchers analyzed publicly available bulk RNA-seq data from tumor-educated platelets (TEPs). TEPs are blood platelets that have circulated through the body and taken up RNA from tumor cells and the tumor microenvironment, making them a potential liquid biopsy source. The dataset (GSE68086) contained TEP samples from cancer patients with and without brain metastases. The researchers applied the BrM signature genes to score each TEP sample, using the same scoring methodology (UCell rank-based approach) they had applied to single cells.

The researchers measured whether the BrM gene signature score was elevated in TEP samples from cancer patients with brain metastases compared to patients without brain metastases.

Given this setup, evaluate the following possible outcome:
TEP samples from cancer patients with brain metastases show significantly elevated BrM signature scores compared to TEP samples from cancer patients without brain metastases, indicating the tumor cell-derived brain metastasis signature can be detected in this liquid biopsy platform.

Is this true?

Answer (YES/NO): YES